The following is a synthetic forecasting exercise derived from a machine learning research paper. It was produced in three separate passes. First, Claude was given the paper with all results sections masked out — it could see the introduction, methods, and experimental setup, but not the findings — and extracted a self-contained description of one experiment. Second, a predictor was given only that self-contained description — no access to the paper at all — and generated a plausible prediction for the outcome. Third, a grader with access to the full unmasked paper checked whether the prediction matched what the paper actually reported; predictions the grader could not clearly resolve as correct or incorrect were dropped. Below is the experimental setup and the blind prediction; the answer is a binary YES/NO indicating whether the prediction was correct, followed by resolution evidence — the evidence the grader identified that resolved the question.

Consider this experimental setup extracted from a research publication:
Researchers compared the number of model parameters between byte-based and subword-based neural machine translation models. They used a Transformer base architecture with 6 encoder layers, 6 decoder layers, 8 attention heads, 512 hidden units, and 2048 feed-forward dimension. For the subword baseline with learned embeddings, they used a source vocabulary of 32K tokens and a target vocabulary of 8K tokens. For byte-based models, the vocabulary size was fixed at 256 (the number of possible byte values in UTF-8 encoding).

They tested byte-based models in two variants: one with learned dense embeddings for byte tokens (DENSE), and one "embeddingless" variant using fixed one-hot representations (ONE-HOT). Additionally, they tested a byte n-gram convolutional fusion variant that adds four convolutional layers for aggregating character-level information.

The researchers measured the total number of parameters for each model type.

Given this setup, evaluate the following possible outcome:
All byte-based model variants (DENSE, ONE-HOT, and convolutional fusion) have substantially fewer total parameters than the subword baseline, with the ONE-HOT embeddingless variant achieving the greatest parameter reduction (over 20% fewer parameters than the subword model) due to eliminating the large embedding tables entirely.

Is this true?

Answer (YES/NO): NO